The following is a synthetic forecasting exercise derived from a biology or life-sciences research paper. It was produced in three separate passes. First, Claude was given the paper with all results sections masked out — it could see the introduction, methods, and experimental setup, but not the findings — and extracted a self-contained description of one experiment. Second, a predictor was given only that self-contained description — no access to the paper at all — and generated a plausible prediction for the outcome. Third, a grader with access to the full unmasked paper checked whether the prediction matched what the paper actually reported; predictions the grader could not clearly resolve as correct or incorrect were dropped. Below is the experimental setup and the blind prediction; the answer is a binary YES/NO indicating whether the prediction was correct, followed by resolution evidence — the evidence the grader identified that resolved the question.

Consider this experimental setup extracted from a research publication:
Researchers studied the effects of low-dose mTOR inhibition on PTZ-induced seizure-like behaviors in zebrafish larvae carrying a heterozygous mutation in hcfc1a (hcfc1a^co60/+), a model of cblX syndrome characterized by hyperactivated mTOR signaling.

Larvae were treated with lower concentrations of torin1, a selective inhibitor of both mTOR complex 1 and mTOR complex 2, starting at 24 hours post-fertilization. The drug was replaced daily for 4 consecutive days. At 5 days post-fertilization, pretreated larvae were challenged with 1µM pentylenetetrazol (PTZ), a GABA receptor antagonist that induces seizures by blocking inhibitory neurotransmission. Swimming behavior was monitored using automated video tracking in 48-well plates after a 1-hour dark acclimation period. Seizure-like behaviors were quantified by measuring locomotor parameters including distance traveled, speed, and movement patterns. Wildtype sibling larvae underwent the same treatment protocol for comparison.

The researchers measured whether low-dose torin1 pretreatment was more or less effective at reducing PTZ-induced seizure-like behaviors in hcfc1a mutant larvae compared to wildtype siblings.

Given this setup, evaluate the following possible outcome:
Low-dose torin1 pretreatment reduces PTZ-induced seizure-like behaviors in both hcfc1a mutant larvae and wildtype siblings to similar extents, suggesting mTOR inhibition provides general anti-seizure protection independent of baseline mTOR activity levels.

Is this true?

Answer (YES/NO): YES